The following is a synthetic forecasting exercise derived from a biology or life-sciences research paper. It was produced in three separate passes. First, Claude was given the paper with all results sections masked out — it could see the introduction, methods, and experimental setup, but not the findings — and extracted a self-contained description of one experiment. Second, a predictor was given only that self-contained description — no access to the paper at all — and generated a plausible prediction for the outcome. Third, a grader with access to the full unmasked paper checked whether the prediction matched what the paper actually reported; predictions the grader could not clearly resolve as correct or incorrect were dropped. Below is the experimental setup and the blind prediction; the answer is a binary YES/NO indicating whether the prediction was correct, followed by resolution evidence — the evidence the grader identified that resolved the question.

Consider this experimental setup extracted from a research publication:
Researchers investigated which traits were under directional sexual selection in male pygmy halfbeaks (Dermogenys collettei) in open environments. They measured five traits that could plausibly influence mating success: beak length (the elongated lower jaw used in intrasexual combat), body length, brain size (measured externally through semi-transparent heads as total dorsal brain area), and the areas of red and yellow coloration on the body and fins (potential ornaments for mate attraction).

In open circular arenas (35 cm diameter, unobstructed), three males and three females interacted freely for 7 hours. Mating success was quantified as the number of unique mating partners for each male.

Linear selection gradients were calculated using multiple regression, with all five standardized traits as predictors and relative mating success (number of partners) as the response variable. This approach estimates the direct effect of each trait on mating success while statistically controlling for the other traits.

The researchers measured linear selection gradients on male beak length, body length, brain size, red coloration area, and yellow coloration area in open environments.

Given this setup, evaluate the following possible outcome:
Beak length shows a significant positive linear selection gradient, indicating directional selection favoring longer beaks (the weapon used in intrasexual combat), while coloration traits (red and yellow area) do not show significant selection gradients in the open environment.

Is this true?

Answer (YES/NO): NO